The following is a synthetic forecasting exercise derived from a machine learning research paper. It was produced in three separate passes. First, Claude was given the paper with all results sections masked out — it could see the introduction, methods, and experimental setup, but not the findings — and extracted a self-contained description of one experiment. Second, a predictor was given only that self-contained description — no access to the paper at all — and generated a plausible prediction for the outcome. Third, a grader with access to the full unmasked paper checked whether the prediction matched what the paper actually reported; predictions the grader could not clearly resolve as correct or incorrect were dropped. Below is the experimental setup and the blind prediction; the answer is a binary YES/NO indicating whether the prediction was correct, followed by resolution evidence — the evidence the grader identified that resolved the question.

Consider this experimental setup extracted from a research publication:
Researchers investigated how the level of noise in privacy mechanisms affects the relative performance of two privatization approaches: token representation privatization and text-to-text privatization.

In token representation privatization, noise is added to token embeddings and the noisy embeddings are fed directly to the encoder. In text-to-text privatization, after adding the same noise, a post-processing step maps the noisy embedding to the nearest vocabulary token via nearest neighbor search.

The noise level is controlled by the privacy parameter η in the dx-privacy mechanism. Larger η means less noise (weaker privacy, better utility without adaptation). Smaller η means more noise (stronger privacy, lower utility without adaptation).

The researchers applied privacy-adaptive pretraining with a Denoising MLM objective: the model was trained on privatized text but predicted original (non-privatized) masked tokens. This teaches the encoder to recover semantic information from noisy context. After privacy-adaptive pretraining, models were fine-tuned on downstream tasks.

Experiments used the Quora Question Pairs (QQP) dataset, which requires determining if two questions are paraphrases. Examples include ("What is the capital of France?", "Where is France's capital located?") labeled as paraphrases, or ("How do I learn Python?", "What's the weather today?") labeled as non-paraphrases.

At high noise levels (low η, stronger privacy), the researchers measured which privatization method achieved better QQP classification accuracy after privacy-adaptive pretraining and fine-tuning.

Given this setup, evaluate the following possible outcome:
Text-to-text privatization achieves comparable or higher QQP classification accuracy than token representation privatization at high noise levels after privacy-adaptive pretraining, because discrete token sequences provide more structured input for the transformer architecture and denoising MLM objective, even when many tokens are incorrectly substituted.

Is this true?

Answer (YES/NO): NO